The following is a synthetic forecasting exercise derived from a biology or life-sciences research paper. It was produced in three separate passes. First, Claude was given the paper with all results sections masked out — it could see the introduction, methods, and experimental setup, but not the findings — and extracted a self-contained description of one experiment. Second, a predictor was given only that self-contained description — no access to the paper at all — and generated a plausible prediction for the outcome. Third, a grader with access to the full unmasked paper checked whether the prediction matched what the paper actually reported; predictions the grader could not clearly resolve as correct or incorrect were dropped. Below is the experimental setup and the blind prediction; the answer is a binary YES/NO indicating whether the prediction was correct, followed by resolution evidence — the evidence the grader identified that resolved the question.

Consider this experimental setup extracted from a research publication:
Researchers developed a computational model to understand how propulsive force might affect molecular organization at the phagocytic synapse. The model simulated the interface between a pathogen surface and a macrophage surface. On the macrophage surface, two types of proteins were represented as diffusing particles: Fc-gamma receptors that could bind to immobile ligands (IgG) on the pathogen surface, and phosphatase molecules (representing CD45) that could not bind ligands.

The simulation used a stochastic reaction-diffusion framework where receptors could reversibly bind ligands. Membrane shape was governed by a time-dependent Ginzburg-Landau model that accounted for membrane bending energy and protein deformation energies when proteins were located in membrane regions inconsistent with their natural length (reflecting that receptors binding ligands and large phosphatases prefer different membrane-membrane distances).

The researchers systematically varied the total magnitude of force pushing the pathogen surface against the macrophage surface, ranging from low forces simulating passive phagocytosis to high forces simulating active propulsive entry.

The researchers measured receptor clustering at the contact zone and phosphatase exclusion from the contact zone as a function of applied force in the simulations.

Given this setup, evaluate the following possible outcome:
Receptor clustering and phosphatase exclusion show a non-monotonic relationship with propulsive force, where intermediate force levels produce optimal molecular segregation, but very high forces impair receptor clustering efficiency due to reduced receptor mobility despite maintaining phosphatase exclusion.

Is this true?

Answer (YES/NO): NO